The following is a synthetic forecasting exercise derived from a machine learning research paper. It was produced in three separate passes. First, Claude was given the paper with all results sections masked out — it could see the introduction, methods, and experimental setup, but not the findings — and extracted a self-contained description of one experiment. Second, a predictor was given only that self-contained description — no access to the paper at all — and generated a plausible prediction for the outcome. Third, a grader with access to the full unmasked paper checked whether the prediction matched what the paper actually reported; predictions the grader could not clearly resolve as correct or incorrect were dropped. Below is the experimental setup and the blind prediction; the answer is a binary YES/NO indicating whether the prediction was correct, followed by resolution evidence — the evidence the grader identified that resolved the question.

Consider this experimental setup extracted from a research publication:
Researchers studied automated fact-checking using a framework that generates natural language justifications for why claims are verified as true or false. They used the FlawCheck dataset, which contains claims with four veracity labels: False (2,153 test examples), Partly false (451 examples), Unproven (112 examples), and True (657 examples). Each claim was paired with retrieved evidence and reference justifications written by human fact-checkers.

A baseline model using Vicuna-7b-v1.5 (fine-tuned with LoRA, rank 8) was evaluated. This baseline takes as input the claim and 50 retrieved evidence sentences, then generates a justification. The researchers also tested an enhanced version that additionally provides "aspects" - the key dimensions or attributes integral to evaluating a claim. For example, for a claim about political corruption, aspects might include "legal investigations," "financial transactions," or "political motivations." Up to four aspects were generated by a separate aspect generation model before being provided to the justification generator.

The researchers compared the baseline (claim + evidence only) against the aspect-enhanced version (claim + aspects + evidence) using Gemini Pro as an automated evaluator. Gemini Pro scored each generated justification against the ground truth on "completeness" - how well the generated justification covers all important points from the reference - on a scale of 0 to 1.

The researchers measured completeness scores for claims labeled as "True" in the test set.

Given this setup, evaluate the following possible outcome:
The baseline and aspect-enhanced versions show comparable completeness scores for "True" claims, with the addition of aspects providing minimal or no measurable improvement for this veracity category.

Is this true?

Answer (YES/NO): NO